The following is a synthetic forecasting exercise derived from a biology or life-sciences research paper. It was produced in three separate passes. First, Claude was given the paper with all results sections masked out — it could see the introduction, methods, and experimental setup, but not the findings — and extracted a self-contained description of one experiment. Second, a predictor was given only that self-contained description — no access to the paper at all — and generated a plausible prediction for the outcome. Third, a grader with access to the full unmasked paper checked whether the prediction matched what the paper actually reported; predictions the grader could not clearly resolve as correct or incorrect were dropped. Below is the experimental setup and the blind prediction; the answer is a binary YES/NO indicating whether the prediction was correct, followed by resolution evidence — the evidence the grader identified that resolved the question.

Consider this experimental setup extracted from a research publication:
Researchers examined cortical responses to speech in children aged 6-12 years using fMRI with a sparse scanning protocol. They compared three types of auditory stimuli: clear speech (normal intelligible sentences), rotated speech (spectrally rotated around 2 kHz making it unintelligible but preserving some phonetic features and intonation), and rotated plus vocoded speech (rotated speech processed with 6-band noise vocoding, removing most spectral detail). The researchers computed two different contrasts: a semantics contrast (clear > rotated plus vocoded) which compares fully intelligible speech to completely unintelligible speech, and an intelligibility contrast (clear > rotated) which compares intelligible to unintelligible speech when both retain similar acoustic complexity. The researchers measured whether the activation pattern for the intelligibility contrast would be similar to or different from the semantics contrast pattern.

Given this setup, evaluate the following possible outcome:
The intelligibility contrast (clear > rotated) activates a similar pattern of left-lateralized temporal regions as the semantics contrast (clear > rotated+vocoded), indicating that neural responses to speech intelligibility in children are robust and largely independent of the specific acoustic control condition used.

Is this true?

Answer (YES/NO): NO